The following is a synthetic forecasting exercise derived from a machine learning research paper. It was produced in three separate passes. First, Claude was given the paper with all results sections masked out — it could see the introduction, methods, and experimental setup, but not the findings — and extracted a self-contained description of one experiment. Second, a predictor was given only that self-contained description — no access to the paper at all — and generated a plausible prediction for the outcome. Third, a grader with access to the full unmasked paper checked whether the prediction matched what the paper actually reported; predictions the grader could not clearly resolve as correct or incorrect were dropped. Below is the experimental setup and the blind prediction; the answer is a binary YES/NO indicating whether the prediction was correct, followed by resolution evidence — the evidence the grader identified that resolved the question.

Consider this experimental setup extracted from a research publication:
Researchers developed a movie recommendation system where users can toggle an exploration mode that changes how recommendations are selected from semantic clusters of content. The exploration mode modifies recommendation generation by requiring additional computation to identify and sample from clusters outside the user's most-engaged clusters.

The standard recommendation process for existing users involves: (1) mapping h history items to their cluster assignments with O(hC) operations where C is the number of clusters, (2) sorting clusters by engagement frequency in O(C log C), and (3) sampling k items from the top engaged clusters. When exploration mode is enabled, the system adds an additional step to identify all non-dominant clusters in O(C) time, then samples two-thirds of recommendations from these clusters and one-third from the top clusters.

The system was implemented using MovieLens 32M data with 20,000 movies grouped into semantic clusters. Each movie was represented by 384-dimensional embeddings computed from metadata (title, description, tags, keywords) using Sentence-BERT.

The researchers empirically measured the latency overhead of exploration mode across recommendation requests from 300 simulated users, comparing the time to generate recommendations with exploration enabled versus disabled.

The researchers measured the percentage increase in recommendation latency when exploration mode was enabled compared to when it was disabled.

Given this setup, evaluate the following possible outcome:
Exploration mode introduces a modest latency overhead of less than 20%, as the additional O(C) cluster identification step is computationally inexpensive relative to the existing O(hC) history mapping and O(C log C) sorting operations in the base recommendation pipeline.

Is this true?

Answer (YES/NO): NO